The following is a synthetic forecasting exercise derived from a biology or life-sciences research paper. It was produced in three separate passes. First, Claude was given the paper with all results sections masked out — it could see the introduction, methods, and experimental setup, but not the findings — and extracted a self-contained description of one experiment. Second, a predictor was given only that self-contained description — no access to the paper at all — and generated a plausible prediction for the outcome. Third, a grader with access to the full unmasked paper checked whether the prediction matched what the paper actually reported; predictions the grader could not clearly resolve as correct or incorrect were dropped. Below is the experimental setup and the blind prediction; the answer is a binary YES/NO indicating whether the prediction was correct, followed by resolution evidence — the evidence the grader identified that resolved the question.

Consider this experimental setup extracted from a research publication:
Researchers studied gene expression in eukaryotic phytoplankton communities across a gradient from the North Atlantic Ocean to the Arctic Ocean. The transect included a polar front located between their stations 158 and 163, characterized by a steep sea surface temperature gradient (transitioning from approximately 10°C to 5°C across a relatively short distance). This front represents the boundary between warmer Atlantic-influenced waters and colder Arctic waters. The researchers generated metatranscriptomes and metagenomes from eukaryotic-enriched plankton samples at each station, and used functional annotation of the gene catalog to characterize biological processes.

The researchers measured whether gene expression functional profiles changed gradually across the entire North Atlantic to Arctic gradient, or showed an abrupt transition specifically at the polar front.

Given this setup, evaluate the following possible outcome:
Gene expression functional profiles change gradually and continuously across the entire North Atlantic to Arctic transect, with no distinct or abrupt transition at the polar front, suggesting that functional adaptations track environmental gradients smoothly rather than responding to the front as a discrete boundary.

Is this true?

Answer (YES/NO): NO